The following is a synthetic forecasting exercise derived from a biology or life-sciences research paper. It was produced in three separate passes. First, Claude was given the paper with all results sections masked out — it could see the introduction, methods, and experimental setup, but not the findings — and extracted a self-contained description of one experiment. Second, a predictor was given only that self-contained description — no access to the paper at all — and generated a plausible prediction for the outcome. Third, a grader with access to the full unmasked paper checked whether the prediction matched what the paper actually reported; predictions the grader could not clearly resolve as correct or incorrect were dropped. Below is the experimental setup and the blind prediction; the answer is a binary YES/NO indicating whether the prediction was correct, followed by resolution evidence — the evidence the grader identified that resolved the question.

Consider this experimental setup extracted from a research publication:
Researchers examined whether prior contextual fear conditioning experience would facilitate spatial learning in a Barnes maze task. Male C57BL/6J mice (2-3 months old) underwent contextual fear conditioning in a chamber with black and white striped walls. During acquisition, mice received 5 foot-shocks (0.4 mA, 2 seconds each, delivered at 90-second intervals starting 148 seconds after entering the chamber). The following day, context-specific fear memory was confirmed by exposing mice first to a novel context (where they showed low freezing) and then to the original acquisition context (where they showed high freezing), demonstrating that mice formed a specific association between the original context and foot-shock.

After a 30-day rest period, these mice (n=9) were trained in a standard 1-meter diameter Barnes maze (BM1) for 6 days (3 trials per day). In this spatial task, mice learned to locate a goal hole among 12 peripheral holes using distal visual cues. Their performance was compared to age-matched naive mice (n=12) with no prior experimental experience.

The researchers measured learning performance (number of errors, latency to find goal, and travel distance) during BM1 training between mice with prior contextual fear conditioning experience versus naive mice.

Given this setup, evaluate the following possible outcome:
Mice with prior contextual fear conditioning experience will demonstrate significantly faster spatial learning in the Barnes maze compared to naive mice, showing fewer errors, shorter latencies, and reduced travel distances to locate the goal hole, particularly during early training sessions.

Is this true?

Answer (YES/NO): NO